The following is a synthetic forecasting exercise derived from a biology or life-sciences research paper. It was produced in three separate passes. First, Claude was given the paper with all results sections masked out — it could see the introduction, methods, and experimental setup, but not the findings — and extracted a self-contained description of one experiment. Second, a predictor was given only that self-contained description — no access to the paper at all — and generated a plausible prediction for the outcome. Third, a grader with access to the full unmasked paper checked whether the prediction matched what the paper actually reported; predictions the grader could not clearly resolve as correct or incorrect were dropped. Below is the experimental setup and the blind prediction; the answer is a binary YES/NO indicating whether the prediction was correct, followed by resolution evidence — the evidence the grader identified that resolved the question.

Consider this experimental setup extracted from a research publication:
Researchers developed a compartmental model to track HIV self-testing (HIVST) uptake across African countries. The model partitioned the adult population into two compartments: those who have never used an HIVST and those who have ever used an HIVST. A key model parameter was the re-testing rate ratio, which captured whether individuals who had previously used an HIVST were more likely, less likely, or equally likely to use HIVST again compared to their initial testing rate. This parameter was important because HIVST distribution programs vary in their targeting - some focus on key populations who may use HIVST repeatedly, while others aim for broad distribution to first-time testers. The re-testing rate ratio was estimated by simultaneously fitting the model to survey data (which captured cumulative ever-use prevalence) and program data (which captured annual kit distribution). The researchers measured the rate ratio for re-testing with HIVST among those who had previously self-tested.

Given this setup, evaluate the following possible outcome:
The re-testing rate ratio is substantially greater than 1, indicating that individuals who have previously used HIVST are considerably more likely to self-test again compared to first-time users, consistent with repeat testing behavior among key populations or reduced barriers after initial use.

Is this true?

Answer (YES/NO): NO